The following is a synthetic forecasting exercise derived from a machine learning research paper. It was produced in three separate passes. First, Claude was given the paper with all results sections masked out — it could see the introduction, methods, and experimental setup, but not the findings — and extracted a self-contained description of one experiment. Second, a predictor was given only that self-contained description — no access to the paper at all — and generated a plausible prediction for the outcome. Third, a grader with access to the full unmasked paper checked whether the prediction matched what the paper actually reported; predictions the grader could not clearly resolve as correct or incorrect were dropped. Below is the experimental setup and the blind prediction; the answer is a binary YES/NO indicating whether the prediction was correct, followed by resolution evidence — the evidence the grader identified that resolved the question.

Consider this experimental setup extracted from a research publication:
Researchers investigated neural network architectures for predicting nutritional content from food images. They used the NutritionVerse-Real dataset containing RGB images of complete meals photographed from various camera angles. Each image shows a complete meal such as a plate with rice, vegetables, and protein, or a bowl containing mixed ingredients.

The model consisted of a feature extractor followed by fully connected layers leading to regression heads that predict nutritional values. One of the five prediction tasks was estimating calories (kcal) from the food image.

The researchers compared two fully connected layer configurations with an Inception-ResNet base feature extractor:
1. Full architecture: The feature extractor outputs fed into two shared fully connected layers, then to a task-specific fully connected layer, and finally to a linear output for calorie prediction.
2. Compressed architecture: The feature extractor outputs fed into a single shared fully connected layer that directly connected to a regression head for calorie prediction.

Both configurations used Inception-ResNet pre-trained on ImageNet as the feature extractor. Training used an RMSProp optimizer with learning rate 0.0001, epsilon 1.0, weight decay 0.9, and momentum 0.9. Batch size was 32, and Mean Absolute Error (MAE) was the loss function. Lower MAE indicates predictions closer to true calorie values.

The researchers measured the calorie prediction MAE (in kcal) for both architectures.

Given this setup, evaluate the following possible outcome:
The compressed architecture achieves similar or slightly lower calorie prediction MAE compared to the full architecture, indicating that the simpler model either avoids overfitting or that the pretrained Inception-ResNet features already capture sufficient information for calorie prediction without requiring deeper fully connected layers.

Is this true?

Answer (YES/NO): NO